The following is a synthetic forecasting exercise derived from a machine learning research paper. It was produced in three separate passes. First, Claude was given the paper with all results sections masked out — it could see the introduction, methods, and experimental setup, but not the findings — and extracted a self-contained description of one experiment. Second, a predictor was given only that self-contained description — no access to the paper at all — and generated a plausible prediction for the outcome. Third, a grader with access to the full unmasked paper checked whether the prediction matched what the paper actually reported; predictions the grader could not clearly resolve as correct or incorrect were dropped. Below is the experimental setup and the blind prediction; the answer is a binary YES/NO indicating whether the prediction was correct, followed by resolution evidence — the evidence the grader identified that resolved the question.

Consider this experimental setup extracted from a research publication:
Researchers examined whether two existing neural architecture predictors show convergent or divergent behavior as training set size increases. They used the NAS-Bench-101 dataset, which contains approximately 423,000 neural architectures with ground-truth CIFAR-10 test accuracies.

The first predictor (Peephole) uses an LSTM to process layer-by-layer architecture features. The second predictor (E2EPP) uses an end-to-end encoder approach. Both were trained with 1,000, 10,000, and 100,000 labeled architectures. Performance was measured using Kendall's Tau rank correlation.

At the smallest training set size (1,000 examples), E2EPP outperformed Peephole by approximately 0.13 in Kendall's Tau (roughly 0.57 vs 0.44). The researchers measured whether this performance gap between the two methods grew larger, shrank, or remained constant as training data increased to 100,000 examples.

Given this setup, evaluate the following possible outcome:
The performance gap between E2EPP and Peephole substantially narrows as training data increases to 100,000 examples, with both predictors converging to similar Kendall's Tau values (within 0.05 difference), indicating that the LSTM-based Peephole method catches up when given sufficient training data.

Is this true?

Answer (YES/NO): NO